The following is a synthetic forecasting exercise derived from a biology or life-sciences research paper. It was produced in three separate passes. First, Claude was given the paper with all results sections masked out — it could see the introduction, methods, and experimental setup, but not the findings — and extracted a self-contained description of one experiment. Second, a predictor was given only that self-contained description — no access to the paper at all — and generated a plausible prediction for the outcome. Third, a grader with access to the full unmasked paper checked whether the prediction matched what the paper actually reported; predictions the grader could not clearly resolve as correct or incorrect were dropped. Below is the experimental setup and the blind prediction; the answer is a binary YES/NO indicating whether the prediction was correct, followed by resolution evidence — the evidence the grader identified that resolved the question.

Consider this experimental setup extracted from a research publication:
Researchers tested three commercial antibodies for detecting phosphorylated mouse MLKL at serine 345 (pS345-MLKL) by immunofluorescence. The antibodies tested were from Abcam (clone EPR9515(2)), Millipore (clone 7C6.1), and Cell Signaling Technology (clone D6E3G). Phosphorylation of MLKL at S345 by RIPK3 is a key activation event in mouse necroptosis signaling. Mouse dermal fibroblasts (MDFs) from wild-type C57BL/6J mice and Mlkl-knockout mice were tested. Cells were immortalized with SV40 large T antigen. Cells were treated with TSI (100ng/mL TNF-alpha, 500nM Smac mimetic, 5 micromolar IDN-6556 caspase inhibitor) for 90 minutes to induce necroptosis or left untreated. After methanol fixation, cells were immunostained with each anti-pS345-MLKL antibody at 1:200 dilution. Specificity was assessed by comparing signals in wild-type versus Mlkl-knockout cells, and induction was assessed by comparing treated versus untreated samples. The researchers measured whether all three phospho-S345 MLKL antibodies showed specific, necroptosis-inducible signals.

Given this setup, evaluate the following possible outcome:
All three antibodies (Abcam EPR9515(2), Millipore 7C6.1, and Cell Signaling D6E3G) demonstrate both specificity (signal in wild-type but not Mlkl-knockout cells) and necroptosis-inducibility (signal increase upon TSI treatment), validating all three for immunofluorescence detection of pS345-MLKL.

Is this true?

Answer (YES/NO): NO